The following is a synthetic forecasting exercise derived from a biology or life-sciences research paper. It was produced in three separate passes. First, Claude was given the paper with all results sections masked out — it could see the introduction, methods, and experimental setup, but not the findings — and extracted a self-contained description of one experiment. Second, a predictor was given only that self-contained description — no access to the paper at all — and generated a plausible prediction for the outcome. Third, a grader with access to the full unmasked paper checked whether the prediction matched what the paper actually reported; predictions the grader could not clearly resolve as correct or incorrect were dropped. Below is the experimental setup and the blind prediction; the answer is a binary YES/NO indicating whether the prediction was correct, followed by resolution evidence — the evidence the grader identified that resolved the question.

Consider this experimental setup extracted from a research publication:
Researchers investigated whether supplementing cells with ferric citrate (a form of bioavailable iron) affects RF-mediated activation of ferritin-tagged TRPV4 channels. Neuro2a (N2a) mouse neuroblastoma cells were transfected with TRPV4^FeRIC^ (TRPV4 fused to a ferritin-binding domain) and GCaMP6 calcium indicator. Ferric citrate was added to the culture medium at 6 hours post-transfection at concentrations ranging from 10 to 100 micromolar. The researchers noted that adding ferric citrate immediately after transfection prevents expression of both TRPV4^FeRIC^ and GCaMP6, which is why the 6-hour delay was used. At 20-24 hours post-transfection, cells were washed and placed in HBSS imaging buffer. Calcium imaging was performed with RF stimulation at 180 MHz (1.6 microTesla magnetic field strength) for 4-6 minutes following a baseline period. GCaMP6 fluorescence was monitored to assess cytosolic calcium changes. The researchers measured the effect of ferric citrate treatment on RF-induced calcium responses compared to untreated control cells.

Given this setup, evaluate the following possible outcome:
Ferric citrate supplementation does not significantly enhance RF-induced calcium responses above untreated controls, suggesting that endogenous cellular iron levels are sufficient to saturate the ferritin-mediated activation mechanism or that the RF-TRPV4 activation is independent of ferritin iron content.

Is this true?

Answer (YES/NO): NO